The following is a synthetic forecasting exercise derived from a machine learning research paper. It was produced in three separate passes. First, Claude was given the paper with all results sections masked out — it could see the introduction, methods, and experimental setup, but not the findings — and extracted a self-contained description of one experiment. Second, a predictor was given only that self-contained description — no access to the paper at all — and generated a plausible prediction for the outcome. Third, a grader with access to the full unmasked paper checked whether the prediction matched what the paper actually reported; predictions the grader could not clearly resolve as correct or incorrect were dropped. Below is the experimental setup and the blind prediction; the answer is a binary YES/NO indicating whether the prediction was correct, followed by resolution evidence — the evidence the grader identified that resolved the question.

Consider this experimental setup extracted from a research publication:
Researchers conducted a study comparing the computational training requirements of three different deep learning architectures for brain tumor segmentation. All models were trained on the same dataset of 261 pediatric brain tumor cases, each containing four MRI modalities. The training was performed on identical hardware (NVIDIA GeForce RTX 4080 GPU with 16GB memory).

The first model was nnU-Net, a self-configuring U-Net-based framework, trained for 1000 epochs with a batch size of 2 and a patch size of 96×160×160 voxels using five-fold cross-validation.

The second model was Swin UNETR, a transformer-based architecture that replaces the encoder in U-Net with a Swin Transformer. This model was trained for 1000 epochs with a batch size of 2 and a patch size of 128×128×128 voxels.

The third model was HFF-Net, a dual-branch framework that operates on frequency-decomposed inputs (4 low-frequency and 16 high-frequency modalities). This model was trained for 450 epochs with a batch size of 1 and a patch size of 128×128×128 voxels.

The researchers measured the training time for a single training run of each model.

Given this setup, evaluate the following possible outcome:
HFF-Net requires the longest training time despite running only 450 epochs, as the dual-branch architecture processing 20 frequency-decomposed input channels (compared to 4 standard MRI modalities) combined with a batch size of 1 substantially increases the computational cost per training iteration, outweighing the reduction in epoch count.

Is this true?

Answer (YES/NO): NO